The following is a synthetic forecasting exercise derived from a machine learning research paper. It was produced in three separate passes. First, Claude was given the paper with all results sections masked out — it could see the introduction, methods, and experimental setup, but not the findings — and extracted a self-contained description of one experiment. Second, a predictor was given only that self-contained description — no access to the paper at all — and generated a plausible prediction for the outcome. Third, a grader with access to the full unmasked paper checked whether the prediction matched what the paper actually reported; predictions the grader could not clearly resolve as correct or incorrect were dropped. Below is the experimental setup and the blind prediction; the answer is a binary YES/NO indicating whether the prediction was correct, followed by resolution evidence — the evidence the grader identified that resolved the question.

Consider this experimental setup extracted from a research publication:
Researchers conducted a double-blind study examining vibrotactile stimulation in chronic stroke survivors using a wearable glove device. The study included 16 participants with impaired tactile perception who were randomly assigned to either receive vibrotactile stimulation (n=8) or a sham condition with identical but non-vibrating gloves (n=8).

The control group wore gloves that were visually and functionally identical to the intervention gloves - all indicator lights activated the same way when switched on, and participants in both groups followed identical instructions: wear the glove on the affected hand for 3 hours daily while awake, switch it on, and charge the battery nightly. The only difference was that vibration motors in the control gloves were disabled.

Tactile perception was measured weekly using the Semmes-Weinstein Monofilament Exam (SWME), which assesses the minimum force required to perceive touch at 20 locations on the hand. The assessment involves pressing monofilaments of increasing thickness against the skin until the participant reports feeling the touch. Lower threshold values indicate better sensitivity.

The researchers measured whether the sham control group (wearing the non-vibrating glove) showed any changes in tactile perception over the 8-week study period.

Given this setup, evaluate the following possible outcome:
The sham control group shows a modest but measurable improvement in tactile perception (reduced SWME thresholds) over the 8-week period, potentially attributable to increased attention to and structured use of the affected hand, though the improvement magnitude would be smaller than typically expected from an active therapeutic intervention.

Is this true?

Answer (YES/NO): NO